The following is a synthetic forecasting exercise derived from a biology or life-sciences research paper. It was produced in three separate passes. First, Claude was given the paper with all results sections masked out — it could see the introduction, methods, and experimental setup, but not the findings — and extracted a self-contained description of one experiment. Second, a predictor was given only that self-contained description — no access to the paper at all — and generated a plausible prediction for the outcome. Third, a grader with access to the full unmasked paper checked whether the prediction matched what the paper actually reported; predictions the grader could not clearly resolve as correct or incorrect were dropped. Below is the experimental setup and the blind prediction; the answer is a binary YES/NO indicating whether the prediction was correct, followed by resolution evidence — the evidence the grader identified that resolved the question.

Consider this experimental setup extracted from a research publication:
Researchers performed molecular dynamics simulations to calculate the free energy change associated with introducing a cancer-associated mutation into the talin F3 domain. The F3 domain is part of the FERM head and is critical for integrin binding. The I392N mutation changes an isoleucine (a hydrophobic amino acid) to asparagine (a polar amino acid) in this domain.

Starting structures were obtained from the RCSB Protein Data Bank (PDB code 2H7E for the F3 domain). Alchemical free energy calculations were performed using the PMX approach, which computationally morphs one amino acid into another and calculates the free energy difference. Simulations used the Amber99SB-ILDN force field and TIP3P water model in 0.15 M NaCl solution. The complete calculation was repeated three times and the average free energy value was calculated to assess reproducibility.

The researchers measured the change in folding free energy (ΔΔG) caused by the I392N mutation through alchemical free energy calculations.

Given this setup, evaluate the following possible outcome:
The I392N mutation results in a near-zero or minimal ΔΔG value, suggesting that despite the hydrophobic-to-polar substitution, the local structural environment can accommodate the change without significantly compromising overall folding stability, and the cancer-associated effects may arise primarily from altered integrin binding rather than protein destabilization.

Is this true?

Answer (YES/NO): NO